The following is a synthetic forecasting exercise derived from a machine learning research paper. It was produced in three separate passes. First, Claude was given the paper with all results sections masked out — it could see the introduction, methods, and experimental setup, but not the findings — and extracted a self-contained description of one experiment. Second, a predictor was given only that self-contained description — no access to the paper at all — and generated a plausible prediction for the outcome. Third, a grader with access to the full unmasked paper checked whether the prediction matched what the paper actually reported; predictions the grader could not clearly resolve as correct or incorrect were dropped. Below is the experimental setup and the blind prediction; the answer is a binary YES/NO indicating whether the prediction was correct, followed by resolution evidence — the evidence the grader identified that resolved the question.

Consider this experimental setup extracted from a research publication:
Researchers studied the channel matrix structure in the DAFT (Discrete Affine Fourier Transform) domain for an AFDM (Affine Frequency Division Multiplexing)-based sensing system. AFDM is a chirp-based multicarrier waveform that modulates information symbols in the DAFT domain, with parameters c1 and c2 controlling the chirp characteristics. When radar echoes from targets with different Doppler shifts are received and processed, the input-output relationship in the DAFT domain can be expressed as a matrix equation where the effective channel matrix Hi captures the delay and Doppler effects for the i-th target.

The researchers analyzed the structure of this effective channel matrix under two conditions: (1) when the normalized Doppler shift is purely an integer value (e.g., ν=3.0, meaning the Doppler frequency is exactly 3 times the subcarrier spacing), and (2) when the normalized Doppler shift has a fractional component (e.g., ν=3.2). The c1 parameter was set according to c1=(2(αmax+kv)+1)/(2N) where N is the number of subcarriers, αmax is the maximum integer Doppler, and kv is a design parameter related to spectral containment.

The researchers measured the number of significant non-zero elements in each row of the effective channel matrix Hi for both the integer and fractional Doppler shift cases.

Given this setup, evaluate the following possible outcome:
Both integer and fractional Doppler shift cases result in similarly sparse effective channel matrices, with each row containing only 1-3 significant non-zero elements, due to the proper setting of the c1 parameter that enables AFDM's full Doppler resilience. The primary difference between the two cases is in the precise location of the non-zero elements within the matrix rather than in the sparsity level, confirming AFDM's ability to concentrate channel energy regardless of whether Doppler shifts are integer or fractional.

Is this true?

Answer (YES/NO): NO